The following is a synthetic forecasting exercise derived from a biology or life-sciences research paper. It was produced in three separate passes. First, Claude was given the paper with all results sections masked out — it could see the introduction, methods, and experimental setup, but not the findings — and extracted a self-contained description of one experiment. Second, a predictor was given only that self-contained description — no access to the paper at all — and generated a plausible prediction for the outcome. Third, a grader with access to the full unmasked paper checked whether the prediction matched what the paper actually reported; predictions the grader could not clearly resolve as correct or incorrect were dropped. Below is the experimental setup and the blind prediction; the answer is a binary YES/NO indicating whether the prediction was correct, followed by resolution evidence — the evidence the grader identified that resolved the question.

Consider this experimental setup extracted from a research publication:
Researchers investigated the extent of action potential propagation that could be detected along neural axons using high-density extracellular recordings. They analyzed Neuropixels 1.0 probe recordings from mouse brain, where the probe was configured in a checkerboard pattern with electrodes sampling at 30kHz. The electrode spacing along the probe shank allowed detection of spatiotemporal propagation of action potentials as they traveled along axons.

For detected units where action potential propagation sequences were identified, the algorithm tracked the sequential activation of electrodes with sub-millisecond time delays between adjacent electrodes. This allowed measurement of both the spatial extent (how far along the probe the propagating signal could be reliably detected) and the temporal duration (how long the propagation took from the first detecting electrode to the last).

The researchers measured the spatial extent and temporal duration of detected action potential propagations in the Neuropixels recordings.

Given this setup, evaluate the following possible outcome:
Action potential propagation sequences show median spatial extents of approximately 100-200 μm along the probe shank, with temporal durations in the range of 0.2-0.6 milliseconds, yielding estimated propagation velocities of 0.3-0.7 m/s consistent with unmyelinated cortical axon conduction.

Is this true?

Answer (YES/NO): NO